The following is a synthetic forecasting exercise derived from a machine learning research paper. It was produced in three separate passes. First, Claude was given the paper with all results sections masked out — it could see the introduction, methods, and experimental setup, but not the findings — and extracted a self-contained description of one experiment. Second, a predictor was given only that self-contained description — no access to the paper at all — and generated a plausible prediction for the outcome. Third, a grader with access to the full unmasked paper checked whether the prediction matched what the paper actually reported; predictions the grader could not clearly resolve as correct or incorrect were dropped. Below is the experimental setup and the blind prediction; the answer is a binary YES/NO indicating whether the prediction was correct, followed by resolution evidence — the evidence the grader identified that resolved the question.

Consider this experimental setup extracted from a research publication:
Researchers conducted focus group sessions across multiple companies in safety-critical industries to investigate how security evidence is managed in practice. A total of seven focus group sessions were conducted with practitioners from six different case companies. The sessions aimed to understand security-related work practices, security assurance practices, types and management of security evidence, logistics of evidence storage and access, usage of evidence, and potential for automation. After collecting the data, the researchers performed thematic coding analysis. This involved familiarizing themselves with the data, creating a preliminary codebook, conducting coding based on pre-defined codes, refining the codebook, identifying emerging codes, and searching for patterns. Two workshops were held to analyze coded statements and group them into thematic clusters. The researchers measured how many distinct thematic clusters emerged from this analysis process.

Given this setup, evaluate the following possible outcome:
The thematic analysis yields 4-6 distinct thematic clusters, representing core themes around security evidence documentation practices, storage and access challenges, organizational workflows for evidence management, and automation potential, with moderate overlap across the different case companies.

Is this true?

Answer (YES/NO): NO